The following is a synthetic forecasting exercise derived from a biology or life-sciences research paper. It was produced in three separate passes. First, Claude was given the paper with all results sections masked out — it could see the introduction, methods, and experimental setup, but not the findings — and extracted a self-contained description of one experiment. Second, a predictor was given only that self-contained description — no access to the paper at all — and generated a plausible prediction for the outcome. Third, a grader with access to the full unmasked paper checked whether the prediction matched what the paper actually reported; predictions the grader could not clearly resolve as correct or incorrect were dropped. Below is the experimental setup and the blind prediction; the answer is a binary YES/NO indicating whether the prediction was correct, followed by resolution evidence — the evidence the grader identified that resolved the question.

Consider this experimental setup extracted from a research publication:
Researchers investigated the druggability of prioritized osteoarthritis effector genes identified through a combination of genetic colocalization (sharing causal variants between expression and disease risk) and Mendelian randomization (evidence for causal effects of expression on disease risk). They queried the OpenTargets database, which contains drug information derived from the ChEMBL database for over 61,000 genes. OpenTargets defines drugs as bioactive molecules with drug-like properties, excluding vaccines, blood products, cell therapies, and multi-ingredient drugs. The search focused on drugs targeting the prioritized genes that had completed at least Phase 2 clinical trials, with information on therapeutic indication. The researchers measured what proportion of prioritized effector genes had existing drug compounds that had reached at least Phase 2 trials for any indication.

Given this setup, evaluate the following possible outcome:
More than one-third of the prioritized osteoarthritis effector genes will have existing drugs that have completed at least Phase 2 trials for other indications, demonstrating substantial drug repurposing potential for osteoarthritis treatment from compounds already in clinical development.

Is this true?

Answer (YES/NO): NO